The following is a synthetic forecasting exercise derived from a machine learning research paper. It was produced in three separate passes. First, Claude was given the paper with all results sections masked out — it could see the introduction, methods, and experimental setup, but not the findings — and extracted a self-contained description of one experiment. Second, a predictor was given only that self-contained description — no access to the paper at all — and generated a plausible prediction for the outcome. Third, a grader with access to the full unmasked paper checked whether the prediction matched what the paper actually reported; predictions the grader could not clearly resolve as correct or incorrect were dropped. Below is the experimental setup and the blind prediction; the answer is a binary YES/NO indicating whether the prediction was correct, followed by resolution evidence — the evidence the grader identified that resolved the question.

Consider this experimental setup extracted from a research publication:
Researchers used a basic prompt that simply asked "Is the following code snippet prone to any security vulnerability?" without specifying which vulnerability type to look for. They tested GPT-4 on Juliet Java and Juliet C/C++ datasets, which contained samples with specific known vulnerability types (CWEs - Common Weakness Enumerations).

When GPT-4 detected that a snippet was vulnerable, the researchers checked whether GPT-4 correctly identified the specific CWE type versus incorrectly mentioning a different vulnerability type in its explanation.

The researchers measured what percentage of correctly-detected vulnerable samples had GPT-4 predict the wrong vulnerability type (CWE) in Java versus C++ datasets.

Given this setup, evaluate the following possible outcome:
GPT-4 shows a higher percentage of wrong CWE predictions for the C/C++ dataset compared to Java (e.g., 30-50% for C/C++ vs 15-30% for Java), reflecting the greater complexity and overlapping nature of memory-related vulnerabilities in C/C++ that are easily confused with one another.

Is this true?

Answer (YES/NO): NO